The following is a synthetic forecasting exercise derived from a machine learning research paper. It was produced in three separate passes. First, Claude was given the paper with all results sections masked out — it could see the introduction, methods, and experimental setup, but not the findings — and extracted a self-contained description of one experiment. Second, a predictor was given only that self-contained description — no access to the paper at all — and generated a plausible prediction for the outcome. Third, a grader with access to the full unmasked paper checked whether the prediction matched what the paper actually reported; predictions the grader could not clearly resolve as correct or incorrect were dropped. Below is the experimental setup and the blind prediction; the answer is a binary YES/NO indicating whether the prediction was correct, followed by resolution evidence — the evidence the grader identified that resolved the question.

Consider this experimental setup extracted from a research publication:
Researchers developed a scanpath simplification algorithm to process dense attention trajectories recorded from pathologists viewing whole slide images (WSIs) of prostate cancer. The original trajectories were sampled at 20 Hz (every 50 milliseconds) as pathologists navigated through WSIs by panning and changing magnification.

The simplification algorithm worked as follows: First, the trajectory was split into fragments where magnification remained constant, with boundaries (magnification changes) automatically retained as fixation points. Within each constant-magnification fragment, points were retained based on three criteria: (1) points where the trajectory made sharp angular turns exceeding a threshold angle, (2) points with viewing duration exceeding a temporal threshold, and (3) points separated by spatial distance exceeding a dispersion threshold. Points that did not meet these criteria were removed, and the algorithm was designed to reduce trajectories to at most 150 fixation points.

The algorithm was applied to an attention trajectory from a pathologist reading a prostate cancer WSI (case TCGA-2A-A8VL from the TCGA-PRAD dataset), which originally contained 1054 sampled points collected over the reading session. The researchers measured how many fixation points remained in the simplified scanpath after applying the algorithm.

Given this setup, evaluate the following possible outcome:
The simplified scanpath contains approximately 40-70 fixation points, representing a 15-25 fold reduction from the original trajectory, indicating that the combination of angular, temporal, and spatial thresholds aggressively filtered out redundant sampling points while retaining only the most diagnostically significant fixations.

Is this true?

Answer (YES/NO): YES